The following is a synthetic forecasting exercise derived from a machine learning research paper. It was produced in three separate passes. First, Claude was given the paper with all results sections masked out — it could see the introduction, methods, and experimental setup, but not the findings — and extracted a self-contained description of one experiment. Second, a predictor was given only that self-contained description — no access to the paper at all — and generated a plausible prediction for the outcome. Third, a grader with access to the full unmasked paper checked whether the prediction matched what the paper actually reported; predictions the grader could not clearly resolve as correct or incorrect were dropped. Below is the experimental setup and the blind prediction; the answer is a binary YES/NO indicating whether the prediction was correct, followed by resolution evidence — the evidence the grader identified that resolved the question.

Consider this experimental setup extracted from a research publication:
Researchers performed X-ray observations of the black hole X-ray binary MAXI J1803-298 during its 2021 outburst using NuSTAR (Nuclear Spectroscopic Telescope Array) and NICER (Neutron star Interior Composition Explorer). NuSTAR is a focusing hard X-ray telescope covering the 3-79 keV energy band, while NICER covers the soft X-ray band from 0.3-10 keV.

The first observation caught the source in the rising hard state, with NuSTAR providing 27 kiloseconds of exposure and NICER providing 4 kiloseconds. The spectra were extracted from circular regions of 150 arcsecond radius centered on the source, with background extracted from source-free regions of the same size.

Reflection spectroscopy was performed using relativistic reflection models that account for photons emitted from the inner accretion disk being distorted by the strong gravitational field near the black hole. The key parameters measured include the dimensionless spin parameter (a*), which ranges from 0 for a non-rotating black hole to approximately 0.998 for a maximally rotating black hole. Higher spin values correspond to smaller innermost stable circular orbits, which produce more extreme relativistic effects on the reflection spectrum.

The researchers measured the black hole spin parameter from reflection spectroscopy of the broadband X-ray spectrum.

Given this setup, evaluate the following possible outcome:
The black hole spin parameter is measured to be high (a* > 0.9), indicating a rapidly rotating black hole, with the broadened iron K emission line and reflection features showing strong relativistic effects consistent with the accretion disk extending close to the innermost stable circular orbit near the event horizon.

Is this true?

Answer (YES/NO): YES